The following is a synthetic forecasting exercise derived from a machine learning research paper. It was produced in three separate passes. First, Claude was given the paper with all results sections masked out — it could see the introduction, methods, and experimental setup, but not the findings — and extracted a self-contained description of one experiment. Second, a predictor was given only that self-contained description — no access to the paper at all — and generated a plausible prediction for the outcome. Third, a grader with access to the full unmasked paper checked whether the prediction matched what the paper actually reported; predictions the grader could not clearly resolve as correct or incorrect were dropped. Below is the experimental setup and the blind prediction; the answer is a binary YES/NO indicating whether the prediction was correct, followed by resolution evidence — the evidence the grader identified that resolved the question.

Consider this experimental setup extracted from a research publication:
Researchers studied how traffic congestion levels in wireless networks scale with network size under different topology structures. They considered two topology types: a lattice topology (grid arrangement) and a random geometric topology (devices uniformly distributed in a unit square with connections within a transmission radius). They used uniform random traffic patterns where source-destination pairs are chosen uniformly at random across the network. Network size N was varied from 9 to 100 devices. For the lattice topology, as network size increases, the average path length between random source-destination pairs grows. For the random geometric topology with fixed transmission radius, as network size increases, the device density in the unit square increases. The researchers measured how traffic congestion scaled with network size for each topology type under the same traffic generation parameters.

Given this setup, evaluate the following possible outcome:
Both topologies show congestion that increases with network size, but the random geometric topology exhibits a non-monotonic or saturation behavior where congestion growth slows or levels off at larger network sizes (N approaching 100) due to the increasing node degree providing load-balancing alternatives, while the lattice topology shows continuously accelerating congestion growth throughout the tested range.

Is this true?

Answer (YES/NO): NO